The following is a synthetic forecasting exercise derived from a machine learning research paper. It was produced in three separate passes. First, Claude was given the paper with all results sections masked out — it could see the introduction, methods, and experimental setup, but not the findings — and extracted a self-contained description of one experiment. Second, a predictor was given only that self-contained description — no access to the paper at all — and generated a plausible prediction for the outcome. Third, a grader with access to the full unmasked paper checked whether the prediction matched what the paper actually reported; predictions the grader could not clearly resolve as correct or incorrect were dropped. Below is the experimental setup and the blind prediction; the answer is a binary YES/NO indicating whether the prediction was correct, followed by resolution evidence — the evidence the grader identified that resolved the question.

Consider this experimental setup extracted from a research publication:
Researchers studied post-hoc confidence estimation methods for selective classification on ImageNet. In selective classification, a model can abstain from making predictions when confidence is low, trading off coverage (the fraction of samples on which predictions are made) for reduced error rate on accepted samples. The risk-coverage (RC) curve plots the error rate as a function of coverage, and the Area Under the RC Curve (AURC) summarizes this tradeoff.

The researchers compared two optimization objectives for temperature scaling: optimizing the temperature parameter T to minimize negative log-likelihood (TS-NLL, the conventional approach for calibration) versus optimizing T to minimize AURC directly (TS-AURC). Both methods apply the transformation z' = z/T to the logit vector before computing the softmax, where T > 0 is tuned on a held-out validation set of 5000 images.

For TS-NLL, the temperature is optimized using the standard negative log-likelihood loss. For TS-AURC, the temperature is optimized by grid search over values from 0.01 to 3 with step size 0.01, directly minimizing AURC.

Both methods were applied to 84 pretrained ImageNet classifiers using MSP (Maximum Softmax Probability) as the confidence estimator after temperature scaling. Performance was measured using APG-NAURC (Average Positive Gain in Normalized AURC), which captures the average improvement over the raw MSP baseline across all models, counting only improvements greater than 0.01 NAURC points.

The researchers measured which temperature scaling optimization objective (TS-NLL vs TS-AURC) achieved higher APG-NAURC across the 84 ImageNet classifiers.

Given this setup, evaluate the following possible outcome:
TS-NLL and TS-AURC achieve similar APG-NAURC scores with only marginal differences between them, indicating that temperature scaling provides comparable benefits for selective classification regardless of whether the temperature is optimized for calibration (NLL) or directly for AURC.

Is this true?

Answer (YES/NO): NO